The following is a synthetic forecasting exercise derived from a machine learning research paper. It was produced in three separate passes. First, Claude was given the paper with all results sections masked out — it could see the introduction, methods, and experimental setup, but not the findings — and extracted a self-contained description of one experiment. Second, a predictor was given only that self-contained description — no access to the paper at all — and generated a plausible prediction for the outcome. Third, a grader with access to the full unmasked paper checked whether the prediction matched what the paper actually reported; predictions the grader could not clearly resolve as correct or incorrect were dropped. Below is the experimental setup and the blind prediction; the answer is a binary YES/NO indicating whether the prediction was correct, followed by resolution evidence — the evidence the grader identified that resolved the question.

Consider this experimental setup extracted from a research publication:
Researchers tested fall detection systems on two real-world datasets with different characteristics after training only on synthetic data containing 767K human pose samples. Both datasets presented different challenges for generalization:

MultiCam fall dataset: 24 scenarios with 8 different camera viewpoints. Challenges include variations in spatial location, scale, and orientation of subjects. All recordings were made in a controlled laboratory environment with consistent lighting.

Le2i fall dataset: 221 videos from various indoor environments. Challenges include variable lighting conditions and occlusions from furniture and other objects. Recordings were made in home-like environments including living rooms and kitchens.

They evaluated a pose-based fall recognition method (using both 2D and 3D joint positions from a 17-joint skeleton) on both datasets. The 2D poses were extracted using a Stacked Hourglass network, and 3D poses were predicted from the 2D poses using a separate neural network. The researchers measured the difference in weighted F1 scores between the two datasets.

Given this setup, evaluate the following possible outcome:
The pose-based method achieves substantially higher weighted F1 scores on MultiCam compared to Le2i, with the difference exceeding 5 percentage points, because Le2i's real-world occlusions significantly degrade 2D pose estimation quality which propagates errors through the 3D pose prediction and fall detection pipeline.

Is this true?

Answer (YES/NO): NO